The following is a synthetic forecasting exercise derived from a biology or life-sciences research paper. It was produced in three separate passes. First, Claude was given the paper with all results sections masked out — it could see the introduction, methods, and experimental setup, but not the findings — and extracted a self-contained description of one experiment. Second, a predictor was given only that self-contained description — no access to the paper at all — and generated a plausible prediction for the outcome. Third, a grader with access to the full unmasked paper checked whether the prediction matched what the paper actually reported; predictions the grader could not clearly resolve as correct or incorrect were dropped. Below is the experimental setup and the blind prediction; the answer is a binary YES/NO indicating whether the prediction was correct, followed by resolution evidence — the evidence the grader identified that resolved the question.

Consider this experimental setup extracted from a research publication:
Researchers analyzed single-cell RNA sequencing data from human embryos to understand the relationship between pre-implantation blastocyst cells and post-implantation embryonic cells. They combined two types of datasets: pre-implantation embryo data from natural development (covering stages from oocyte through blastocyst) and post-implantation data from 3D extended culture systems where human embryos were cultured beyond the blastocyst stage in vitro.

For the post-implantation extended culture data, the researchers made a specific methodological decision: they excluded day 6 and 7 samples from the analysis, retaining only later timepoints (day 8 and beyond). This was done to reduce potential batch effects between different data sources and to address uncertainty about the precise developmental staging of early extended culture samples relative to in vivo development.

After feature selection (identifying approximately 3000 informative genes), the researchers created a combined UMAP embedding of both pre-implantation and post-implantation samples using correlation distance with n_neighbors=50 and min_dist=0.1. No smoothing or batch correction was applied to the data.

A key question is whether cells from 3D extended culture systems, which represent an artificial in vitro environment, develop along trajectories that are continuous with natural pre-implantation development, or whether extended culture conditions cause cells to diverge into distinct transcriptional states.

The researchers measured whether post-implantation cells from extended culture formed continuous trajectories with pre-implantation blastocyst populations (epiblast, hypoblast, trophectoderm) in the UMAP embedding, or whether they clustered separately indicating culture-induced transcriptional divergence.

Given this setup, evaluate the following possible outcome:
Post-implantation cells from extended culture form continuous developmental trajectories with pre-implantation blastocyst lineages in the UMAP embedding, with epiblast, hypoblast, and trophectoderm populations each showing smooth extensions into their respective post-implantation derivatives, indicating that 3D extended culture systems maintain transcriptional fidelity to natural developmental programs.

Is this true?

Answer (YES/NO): YES